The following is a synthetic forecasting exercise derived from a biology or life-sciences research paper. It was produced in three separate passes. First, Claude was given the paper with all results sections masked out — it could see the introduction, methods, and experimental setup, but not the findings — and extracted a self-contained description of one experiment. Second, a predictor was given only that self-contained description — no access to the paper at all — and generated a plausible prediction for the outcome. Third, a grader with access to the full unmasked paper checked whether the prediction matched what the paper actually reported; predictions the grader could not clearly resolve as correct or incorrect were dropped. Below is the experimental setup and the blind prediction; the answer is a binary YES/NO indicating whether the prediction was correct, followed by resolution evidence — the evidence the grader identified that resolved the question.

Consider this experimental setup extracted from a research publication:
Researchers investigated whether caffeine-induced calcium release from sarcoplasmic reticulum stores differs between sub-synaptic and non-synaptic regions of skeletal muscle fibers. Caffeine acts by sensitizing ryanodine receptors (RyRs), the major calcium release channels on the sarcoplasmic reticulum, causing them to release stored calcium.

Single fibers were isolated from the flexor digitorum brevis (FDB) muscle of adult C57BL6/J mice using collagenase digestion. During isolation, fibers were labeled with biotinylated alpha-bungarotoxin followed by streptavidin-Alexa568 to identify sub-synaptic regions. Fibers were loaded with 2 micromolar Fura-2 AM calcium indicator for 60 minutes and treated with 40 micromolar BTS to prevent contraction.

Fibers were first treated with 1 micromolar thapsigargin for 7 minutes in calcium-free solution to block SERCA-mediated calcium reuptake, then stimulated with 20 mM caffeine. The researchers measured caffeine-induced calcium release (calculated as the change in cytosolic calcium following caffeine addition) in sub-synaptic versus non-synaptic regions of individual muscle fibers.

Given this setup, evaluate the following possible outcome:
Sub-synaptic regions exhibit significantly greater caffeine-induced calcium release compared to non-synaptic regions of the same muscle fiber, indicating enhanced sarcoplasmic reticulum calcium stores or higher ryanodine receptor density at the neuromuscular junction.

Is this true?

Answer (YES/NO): NO